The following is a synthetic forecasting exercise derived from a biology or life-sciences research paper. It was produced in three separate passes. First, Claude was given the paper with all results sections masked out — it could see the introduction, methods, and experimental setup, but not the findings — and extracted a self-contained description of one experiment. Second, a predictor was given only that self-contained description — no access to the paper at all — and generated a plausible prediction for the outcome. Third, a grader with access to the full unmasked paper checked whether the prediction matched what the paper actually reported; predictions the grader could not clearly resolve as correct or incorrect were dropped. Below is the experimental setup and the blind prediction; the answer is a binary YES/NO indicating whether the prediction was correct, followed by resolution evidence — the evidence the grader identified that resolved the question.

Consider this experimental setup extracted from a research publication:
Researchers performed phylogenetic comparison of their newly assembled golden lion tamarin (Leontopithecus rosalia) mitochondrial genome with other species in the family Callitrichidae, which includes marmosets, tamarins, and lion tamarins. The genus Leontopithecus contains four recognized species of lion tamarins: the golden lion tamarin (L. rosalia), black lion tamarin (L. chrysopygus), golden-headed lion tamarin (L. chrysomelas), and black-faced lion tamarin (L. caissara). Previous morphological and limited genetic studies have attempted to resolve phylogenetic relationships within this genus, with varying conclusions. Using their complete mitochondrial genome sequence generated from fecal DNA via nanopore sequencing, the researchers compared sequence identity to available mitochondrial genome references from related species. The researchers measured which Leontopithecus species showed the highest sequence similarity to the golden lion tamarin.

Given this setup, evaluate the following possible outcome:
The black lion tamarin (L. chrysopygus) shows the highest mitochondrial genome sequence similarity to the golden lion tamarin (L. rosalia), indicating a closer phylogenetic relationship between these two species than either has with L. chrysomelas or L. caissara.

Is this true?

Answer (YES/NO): YES